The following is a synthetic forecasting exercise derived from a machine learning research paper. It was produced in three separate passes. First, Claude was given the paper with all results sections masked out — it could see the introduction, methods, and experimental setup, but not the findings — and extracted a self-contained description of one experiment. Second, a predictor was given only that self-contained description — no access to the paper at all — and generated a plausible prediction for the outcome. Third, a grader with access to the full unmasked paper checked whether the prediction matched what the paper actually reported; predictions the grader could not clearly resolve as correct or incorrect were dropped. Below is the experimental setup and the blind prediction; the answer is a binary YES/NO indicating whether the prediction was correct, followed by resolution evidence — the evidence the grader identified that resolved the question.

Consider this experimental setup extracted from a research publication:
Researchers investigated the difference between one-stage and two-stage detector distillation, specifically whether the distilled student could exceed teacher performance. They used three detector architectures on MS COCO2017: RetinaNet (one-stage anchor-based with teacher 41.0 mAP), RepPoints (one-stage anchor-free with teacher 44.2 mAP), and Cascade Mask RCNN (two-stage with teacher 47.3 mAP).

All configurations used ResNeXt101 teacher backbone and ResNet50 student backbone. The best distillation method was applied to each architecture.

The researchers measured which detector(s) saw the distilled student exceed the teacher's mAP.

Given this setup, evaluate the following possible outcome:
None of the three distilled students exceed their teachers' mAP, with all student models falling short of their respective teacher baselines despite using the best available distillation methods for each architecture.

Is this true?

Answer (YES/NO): NO